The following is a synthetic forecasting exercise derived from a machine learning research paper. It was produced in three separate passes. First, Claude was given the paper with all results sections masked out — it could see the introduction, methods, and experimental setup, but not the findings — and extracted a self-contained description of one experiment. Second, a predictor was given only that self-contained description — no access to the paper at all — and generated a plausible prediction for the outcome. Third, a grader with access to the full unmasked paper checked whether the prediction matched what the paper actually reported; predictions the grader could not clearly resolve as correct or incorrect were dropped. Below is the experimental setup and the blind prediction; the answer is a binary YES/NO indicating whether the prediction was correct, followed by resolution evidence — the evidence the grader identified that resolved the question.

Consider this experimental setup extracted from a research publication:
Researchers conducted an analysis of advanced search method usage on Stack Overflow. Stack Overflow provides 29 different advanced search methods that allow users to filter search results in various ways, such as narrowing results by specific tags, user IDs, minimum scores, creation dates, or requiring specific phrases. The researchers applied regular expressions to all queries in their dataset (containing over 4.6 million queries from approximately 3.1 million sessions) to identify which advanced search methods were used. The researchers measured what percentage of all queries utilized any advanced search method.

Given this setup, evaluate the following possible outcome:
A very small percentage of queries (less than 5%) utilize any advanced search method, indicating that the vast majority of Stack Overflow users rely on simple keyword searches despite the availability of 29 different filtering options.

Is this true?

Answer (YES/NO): NO